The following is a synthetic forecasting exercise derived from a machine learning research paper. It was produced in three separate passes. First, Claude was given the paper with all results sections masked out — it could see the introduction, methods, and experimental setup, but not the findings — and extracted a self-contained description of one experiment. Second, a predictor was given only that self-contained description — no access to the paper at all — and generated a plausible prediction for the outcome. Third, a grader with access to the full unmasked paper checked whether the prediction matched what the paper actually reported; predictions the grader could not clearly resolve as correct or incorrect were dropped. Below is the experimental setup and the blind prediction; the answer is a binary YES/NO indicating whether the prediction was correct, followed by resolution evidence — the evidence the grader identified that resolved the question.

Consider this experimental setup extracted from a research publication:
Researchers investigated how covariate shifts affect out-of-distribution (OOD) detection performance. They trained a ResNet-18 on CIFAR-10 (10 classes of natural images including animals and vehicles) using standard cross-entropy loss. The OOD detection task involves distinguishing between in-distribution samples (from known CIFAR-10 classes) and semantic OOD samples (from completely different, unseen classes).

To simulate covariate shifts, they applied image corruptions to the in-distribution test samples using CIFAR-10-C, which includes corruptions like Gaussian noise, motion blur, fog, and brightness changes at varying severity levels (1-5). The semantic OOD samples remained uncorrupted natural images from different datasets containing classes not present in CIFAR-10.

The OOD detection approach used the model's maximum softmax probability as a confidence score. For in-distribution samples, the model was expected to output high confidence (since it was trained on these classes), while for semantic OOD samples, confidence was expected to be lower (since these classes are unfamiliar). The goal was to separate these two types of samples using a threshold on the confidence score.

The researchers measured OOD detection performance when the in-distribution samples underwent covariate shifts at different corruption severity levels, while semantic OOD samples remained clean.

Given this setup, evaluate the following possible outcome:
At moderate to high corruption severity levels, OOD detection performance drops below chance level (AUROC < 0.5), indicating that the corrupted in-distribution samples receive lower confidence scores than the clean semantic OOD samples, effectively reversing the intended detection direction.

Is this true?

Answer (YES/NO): NO